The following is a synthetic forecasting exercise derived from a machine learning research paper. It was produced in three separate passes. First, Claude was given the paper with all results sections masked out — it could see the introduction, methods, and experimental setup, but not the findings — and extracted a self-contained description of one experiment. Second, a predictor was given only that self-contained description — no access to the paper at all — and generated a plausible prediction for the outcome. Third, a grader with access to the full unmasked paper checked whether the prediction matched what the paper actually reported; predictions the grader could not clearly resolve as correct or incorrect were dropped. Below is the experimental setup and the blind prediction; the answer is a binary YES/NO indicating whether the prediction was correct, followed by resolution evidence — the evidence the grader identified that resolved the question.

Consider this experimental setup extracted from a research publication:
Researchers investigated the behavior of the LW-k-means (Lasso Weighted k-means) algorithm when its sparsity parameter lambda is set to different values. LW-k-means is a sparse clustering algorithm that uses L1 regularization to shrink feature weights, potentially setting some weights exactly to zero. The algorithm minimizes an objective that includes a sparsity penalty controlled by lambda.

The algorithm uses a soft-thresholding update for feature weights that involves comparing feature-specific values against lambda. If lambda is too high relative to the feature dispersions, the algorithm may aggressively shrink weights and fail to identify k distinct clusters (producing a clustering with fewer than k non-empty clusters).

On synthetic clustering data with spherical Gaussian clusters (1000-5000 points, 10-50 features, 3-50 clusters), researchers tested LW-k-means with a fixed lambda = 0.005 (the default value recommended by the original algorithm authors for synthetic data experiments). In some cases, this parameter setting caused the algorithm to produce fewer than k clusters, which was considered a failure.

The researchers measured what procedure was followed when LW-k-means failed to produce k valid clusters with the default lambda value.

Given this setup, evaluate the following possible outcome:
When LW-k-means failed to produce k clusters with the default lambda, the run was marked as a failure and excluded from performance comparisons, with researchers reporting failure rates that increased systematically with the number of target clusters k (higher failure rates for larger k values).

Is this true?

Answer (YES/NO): NO